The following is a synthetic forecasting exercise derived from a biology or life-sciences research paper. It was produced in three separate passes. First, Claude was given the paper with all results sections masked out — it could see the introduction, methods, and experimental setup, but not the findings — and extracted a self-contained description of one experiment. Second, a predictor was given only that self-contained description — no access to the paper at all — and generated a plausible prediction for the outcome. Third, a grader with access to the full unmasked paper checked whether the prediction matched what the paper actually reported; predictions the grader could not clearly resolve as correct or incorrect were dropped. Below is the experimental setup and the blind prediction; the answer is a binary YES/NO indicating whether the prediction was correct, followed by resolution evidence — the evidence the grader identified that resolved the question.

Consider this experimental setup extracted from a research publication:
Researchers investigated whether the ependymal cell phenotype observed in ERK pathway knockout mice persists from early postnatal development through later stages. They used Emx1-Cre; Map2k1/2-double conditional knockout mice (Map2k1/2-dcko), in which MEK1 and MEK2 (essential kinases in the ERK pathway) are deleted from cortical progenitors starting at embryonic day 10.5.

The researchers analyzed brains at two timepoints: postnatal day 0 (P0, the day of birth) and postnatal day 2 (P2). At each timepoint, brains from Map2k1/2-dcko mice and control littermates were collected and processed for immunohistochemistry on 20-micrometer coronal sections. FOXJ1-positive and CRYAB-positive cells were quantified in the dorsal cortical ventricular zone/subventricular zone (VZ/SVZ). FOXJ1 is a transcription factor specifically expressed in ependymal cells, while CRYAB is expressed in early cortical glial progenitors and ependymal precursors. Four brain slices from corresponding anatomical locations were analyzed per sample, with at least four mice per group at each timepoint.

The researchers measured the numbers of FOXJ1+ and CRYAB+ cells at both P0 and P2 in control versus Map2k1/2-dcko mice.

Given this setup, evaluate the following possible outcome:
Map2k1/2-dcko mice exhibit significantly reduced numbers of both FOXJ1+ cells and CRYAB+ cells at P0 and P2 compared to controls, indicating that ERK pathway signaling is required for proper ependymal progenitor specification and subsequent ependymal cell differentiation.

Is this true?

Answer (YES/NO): NO